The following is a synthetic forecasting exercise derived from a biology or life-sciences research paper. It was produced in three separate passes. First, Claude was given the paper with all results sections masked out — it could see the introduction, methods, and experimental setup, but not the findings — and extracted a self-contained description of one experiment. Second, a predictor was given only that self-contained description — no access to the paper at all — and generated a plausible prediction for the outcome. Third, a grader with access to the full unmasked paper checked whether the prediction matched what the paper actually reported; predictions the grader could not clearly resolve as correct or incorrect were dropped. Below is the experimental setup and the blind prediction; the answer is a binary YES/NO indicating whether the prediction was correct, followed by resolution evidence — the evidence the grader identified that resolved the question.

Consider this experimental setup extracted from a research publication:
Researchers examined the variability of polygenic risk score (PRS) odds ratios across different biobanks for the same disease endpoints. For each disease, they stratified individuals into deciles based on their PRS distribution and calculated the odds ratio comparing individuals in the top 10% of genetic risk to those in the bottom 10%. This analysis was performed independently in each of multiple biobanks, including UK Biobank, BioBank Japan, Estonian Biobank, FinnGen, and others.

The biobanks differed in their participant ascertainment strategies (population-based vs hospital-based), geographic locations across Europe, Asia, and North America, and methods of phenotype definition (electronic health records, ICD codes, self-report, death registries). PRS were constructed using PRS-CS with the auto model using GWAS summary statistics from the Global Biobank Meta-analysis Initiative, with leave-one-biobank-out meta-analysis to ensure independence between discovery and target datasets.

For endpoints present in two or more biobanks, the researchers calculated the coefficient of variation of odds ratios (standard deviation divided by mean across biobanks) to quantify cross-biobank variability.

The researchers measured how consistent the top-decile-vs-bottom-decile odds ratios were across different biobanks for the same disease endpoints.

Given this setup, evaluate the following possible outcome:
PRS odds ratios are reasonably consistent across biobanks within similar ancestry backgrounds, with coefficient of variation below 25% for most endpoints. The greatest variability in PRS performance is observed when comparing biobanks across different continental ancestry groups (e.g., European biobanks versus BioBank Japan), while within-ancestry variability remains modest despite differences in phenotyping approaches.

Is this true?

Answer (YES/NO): NO